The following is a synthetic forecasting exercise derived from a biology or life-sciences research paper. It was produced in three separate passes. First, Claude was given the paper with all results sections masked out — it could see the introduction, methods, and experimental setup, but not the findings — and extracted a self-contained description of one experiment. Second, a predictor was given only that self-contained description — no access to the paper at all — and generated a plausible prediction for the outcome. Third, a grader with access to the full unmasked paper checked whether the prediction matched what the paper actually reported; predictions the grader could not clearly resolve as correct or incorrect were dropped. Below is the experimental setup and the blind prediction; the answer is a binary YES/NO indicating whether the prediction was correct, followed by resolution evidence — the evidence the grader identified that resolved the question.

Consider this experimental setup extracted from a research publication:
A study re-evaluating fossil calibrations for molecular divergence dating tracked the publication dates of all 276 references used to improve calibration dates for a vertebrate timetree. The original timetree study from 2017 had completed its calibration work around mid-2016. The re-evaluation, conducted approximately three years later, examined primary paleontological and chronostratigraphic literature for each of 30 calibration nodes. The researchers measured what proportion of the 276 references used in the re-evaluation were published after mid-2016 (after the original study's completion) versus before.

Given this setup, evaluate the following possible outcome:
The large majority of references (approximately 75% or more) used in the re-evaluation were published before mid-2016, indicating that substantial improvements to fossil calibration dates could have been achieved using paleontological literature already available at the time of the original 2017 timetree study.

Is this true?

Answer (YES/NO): NO